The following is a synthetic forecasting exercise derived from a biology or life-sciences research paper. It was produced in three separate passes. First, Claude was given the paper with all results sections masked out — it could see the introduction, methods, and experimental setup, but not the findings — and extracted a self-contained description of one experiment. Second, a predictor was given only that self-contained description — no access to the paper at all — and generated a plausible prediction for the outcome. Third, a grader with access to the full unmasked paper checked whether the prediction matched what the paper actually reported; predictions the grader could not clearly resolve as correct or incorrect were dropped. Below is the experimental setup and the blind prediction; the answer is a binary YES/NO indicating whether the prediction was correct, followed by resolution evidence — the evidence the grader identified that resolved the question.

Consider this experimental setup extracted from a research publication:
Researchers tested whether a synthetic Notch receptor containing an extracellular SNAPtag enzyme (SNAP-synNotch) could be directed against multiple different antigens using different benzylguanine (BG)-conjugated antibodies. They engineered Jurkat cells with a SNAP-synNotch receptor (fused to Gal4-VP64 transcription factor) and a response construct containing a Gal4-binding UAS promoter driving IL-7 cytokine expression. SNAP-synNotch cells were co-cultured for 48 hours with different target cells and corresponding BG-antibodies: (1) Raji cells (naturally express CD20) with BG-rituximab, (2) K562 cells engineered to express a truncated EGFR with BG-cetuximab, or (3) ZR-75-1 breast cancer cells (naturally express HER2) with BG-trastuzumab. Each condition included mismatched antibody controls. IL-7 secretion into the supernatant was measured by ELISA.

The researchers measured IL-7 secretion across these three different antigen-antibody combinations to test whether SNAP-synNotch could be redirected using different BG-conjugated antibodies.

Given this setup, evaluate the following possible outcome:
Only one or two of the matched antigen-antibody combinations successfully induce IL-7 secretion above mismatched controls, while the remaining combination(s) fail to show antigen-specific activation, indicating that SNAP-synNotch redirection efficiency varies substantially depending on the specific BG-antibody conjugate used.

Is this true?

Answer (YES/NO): NO